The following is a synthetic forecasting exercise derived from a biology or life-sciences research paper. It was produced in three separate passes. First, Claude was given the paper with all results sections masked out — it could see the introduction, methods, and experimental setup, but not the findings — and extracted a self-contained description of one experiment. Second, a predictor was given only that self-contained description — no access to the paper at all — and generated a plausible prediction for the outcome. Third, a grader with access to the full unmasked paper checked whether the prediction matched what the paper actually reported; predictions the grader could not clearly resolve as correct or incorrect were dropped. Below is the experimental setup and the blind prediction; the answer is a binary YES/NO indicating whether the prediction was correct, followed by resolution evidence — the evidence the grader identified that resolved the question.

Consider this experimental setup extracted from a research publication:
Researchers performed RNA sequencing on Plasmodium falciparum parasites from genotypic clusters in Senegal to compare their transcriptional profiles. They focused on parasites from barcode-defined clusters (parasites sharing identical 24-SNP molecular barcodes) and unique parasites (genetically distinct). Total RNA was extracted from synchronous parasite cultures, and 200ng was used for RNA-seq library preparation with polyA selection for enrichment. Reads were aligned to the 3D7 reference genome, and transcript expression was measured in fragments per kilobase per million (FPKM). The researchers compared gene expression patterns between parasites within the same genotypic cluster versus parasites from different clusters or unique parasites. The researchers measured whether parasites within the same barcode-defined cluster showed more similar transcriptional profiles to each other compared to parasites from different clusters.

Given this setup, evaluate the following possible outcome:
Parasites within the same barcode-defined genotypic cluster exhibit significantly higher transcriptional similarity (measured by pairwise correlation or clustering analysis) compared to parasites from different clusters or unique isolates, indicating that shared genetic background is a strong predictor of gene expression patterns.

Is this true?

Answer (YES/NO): YES